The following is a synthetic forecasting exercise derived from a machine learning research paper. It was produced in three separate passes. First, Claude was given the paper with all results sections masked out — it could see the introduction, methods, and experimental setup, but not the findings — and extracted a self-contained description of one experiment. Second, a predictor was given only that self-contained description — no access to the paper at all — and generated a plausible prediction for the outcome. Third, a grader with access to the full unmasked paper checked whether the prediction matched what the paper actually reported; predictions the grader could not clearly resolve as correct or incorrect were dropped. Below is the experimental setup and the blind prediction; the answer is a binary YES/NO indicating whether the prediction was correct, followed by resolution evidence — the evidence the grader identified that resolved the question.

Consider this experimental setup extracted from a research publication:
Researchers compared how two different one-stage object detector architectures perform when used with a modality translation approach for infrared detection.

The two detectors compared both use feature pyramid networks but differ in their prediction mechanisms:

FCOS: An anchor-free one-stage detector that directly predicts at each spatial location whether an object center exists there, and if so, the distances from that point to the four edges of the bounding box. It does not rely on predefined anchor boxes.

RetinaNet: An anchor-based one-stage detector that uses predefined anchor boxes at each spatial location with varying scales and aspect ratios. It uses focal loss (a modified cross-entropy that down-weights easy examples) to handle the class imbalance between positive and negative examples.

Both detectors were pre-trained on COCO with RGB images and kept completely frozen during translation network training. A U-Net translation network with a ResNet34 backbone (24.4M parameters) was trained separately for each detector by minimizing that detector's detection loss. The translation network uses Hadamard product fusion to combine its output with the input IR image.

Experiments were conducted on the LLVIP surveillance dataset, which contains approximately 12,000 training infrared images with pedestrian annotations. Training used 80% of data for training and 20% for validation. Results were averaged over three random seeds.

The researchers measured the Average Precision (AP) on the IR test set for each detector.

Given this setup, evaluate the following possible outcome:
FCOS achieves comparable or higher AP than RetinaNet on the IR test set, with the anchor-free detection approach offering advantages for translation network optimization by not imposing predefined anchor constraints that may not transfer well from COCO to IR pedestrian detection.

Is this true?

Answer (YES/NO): YES